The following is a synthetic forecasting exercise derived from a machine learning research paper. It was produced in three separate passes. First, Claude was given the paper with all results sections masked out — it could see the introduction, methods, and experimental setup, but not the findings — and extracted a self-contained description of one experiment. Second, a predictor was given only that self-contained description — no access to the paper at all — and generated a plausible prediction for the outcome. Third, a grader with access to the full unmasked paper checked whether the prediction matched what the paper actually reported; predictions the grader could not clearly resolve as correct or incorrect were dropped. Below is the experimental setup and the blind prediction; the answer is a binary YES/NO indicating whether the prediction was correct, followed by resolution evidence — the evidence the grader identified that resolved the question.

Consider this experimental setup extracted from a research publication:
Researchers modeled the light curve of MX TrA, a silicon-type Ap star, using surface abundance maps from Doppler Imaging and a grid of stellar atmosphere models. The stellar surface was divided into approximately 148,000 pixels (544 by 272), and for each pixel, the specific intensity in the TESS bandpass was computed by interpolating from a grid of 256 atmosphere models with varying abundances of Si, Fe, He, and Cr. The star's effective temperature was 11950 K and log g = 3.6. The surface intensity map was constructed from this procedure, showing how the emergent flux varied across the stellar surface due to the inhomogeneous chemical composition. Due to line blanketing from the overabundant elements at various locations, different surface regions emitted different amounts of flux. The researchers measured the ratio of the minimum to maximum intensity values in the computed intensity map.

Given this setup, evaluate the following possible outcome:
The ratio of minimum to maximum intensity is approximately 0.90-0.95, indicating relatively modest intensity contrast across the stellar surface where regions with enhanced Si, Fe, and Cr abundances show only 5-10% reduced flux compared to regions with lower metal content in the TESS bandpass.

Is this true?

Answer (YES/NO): YES